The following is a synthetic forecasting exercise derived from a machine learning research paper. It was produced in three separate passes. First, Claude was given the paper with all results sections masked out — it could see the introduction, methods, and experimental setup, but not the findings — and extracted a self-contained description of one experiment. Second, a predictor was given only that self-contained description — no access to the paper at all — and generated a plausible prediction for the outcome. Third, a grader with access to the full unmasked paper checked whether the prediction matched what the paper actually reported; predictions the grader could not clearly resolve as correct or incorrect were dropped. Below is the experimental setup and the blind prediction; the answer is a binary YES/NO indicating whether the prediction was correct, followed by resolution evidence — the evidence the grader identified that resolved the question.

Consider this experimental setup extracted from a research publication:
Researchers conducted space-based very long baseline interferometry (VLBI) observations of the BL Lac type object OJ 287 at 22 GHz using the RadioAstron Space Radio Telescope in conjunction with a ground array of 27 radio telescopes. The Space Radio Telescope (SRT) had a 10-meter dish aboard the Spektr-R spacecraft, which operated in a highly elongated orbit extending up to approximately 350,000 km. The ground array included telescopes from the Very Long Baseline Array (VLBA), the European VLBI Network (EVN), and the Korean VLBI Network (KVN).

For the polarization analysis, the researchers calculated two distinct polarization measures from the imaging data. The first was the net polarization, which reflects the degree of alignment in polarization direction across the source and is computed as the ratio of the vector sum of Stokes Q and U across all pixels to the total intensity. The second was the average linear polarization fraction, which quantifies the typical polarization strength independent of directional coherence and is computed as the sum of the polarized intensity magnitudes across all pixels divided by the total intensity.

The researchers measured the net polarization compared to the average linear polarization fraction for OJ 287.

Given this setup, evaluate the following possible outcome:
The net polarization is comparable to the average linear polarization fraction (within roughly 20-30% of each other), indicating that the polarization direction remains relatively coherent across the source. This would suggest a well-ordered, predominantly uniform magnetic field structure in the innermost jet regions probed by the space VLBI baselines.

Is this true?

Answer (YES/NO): NO